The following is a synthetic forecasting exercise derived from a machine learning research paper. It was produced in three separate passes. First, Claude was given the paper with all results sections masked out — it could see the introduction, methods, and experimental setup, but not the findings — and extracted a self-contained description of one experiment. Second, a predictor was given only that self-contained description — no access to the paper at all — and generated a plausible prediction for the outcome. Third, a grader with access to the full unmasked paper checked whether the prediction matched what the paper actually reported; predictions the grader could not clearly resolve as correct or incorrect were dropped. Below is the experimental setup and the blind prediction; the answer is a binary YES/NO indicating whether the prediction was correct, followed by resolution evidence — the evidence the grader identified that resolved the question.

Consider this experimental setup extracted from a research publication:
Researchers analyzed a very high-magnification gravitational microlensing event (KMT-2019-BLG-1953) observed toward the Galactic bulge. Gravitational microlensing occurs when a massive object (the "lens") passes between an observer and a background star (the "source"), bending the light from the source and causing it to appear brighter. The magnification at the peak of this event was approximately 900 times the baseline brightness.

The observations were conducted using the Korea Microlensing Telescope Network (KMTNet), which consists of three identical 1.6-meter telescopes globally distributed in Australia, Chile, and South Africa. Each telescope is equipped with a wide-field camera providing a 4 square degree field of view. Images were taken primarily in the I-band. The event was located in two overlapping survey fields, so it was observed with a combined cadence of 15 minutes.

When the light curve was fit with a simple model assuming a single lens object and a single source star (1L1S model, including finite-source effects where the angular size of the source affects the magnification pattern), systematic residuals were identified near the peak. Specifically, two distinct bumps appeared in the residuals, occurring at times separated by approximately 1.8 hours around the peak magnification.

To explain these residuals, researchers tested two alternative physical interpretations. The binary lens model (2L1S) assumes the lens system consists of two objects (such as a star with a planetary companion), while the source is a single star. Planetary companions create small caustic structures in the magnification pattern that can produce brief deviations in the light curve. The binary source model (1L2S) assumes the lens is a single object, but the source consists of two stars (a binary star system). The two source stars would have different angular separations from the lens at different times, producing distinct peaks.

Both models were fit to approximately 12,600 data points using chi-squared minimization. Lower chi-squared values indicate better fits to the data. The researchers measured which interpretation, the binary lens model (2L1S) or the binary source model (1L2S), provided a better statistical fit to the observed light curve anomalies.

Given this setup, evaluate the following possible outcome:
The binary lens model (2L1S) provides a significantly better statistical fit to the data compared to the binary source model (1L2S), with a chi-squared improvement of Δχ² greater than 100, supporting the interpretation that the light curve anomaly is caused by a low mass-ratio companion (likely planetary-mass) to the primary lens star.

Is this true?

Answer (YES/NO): NO